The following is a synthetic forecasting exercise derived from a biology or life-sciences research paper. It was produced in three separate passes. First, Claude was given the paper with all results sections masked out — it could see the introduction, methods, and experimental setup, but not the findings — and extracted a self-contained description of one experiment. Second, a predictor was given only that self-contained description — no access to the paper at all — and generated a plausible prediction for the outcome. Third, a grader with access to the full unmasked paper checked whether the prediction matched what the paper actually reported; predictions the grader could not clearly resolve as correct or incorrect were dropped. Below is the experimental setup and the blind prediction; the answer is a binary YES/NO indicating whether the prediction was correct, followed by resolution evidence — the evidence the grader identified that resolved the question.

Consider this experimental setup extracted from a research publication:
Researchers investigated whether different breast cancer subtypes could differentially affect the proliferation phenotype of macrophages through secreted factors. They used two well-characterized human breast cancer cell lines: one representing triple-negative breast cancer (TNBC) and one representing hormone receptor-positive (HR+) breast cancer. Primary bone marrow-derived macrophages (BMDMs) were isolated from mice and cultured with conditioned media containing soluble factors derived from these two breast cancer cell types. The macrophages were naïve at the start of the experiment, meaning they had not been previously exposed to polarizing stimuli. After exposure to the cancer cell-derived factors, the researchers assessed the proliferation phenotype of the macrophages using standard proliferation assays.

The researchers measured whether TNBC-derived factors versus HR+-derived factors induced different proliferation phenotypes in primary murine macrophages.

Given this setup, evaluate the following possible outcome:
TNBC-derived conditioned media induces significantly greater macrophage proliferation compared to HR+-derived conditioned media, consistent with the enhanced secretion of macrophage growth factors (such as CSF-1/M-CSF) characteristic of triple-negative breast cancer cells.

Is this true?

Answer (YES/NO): YES